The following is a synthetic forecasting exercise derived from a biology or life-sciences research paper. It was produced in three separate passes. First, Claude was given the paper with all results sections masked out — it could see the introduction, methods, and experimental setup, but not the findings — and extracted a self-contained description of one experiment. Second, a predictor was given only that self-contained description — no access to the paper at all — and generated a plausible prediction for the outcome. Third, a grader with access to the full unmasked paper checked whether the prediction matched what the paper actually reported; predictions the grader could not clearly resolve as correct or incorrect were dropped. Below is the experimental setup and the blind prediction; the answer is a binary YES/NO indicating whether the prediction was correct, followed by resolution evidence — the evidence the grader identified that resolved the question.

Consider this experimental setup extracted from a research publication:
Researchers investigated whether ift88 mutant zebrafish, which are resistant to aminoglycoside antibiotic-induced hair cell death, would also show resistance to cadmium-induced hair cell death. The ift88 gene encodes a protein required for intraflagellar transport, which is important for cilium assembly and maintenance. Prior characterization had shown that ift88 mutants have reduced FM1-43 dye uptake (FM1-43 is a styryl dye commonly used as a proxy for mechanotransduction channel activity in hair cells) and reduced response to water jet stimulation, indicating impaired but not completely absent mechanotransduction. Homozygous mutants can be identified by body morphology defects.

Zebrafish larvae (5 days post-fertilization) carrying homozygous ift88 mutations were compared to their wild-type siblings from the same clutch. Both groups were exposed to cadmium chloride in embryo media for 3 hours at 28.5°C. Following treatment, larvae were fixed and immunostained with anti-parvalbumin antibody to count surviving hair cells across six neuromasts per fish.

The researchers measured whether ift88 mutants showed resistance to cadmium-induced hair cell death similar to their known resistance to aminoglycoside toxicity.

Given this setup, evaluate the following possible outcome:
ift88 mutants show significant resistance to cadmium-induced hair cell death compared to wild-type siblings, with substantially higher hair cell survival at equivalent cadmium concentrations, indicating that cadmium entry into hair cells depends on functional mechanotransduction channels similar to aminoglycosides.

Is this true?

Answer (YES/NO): YES